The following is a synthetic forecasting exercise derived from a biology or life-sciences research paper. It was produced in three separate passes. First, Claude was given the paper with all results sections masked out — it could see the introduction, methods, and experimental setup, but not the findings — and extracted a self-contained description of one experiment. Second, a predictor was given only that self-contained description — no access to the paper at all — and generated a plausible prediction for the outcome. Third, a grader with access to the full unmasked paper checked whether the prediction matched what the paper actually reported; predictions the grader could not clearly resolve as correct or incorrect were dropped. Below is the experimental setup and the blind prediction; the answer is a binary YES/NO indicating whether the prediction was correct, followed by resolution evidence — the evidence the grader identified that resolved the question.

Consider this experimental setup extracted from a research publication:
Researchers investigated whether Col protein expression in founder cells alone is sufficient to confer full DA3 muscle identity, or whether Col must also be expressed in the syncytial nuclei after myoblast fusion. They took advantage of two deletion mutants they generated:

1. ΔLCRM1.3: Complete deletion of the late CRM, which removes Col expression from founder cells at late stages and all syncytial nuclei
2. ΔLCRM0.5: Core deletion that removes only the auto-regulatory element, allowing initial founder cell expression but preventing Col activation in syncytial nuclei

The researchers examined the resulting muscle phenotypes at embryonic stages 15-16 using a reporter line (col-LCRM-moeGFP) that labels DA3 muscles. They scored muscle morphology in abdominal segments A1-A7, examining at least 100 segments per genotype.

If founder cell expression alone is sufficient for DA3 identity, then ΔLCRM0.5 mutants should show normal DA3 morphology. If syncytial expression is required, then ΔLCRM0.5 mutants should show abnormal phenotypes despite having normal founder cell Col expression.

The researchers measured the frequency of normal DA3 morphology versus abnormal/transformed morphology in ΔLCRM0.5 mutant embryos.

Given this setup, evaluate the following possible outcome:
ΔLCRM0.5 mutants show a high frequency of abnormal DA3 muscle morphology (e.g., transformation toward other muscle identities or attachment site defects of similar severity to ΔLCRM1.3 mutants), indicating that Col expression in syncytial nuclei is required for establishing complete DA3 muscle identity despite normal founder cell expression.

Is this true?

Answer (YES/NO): NO